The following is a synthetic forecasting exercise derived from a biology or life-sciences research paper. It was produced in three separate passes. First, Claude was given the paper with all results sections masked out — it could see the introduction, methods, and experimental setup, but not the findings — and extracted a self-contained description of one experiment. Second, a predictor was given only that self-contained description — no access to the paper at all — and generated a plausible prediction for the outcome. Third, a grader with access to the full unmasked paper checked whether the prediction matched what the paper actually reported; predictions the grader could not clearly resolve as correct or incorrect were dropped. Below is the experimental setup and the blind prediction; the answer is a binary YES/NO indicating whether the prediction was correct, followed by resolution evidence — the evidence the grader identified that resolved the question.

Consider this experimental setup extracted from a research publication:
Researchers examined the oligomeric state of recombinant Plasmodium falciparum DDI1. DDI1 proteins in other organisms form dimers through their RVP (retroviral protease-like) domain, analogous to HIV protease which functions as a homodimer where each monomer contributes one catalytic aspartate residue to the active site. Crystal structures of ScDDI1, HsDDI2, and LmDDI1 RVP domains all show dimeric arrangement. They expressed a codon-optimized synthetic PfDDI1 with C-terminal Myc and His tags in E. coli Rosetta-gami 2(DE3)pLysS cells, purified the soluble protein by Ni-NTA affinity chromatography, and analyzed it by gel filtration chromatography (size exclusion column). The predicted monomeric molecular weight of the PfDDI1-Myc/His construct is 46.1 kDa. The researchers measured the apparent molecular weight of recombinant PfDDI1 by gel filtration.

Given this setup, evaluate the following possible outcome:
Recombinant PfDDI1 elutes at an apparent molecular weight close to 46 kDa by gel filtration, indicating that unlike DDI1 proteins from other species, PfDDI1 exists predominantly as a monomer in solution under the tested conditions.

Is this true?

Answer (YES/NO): NO